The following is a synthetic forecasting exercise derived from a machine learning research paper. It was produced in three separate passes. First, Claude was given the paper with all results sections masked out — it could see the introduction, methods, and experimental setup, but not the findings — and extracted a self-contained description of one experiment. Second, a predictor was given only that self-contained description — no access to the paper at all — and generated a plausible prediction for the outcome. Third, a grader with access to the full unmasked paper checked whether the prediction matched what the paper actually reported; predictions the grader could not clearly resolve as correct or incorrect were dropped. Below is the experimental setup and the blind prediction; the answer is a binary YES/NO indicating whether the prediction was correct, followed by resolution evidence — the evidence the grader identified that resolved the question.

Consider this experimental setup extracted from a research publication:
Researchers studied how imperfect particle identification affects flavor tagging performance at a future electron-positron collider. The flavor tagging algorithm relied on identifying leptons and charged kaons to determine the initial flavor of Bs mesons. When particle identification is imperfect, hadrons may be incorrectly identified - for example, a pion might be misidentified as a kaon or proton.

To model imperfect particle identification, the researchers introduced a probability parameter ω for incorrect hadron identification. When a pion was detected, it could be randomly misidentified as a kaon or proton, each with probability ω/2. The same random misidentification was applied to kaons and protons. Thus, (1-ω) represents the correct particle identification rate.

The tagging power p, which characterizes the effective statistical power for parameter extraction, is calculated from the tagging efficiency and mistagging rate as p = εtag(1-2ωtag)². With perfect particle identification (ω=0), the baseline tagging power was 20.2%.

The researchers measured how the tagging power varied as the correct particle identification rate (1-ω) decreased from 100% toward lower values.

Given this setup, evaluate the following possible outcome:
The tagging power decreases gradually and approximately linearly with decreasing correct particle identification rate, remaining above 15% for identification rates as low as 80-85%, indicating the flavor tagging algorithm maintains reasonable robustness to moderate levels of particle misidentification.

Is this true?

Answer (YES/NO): NO